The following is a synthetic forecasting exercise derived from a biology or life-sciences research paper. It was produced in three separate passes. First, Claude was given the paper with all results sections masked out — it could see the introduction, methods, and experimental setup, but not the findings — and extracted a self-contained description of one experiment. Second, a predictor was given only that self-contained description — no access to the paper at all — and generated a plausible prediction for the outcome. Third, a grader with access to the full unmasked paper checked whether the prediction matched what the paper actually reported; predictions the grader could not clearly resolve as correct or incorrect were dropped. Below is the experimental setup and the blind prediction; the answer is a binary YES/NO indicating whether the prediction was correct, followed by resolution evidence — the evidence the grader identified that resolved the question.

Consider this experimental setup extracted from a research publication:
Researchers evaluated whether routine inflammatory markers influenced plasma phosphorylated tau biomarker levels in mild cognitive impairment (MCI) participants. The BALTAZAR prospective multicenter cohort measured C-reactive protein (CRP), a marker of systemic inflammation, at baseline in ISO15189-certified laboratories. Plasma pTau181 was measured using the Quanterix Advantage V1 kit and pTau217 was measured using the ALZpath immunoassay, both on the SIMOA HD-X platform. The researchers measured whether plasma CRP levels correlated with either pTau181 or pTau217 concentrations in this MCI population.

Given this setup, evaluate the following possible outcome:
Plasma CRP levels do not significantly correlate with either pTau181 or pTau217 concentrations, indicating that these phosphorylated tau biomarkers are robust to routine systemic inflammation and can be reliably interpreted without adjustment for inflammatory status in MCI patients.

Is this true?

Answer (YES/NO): NO